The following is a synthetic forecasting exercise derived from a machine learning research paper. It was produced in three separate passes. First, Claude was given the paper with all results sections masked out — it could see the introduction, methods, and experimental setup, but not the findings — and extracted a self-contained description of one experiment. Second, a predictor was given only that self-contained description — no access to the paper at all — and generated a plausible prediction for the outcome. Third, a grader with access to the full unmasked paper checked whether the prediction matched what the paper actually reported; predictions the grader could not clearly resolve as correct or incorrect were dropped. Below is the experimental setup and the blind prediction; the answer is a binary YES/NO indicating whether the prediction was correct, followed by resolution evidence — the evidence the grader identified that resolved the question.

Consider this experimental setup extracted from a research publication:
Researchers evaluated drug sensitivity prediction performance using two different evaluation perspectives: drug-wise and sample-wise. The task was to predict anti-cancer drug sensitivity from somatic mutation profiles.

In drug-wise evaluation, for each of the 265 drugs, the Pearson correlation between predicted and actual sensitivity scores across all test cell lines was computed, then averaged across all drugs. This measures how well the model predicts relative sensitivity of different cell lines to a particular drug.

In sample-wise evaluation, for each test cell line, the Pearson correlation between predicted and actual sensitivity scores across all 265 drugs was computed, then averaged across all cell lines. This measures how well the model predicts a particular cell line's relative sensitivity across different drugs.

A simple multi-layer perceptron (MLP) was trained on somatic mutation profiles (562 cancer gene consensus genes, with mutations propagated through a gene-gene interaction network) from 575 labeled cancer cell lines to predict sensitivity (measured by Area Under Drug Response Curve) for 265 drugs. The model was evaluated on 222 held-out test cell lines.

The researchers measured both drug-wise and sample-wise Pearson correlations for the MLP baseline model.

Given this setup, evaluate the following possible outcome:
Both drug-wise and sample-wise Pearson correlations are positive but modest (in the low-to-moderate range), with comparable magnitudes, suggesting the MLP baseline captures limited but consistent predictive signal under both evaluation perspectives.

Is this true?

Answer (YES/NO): NO